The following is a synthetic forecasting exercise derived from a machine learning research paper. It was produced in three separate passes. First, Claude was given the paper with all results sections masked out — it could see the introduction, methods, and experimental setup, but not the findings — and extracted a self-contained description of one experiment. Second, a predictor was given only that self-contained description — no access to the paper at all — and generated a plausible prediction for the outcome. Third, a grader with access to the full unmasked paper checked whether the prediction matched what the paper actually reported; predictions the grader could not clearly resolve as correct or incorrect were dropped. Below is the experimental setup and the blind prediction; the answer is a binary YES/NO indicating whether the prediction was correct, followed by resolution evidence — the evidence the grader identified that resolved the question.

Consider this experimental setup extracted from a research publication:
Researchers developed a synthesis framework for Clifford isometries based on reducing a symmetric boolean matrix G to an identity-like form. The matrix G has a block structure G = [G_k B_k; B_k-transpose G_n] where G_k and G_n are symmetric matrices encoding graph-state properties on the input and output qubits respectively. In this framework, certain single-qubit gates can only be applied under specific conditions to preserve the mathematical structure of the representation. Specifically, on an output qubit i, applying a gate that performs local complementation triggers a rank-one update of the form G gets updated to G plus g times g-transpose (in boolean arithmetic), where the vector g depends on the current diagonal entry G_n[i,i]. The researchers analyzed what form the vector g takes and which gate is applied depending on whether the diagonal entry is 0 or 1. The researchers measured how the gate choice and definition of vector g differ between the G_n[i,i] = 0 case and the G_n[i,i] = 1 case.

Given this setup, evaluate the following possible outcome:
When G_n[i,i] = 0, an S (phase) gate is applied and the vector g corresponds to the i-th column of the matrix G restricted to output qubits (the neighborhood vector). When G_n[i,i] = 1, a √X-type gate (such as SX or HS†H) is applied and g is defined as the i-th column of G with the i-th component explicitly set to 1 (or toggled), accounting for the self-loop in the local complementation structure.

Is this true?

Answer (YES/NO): NO